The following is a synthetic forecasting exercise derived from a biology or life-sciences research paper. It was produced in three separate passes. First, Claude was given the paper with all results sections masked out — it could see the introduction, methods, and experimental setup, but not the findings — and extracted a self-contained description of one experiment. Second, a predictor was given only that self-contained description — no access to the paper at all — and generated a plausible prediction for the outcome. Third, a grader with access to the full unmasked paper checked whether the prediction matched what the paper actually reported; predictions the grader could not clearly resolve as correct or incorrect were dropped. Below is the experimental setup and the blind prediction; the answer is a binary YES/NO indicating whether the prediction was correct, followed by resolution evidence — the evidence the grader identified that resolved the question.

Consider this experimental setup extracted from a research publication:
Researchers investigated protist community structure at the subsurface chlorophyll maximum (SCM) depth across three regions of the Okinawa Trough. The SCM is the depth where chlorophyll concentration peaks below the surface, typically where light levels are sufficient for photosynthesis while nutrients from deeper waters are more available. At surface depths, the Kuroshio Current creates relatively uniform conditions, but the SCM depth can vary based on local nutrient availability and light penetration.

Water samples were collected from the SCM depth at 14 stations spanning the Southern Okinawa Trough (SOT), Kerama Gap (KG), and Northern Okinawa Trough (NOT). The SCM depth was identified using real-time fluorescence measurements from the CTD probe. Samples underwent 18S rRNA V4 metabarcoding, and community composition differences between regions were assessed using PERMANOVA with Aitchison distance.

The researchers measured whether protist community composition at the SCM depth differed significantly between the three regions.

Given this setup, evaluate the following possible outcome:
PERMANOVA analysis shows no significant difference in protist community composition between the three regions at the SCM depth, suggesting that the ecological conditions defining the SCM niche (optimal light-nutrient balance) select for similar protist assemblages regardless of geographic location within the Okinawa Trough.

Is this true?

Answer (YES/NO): NO